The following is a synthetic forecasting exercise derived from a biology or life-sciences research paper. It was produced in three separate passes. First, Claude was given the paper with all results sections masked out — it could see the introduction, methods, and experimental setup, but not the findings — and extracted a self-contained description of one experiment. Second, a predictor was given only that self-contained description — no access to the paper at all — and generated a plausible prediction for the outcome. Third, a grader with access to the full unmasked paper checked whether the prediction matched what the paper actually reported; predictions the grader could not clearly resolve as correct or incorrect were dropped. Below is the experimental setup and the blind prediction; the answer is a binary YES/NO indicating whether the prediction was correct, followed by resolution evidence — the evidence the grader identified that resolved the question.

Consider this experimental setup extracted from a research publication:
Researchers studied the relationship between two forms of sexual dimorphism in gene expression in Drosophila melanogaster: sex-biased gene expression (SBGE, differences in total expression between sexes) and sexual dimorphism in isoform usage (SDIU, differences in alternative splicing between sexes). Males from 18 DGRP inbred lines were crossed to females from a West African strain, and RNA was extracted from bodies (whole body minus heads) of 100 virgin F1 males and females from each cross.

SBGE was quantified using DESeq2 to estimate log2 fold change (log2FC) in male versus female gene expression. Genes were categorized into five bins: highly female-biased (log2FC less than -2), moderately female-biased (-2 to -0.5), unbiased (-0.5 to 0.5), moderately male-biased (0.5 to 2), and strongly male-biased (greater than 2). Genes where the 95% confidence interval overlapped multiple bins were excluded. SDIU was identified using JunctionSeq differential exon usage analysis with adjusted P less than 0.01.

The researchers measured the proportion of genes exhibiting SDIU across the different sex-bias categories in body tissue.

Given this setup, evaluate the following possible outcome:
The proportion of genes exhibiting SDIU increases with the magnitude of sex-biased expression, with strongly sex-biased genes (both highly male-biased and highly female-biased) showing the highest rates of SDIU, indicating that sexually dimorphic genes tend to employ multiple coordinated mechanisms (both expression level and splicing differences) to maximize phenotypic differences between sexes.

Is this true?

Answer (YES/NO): NO